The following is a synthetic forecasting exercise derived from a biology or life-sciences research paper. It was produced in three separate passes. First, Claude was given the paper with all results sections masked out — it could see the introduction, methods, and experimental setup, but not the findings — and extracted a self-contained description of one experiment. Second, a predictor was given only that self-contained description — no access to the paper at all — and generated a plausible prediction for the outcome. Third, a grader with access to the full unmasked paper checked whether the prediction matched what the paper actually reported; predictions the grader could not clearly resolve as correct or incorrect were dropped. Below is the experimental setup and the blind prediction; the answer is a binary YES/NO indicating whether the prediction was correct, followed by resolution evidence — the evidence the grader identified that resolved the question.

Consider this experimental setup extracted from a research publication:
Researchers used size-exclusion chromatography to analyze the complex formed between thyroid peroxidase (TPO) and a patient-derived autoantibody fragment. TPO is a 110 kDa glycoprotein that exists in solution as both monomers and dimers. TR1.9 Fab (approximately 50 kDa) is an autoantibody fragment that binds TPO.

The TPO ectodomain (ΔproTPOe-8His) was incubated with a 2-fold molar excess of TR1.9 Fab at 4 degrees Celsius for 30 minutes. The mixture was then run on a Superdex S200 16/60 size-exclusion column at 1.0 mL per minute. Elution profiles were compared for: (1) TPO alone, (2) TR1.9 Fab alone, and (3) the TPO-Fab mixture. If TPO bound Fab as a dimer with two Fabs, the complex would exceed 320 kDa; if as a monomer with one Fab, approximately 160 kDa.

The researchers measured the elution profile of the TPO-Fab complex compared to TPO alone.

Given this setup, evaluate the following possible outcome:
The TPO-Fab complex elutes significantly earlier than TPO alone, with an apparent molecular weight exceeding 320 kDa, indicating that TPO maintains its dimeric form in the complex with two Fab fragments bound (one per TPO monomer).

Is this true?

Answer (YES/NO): NO